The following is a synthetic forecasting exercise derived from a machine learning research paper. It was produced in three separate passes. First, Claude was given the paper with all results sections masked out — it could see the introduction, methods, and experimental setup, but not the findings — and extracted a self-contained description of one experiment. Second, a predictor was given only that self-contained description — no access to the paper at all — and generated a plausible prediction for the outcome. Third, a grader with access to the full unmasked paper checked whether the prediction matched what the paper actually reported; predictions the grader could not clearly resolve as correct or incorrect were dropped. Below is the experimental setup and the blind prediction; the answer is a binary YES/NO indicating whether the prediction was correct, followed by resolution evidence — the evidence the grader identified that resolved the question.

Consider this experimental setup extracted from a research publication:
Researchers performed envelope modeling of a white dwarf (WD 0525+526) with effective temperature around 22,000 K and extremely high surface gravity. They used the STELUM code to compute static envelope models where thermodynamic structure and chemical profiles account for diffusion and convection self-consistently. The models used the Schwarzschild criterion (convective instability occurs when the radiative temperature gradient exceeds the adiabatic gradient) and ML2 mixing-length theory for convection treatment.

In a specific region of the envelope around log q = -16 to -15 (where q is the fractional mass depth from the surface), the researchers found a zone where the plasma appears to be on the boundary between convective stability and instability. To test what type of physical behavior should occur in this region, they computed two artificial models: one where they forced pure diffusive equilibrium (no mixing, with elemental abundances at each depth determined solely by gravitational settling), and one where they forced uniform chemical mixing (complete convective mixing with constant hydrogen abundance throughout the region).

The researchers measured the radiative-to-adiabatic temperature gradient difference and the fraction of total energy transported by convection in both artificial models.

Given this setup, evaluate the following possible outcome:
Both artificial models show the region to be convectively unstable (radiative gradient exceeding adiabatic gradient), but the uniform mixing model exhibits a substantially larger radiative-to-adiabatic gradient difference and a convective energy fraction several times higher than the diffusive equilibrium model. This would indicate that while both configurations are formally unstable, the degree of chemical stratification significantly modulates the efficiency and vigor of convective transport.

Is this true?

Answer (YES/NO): NO